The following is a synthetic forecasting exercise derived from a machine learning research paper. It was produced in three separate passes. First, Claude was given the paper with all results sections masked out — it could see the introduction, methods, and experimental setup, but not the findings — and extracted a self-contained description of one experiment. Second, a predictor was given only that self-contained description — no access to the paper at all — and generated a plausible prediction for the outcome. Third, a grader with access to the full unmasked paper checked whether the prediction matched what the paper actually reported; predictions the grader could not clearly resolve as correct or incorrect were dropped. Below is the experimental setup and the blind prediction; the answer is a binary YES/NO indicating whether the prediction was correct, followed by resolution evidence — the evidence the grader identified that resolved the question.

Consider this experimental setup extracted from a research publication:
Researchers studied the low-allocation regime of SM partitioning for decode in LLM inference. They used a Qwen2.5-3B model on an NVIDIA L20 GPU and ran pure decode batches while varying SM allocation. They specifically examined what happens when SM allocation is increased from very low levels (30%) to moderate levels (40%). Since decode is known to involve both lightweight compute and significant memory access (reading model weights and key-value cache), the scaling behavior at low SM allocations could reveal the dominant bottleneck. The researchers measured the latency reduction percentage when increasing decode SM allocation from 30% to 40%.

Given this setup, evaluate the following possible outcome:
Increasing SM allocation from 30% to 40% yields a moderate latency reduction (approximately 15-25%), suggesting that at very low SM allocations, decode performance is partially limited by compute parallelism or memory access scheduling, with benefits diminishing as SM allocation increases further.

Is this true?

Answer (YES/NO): NO